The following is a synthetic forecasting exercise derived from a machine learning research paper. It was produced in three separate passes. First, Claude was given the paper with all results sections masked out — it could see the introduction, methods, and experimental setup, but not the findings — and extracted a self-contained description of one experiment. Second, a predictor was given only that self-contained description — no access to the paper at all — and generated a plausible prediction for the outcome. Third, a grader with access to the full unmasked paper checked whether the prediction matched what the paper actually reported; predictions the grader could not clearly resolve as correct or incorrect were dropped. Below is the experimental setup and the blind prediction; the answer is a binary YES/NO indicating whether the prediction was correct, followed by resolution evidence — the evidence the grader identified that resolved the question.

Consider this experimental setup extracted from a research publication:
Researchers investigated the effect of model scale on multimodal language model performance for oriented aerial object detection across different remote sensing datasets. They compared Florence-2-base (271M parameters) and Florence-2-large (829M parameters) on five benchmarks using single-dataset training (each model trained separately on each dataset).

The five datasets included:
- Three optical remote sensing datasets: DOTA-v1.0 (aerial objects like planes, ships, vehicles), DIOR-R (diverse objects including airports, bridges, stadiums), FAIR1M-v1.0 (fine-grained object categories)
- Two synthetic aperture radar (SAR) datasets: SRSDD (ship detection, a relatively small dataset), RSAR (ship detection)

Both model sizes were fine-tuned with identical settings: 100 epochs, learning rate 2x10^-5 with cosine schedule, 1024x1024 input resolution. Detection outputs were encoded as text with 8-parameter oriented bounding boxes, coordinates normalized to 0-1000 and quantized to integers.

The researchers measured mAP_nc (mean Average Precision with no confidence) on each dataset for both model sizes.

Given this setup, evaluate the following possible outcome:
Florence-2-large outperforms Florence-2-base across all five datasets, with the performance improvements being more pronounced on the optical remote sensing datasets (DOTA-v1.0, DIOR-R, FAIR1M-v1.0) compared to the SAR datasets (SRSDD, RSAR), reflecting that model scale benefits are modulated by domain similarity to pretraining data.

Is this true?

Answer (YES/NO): NO